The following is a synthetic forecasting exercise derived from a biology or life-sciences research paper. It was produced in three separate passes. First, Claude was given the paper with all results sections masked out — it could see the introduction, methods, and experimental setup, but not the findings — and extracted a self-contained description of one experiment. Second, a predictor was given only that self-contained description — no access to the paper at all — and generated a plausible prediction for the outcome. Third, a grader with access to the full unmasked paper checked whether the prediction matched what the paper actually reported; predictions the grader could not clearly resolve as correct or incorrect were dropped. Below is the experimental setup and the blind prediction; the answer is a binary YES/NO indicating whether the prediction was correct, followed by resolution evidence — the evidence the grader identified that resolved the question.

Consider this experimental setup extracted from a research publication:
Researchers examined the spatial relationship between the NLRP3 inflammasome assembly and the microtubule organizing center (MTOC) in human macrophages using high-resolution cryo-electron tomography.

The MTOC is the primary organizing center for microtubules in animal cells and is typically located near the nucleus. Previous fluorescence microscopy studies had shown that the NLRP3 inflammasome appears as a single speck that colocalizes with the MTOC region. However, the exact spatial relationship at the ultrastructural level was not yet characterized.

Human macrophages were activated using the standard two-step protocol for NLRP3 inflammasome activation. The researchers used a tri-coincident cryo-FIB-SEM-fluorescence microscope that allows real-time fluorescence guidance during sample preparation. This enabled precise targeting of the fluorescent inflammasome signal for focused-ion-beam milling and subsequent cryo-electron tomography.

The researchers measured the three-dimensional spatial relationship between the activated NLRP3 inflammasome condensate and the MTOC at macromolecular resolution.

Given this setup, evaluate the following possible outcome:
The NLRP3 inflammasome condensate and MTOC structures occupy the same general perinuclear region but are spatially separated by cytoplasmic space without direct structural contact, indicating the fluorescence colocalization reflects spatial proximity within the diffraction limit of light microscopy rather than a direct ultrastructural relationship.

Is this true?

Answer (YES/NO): NO